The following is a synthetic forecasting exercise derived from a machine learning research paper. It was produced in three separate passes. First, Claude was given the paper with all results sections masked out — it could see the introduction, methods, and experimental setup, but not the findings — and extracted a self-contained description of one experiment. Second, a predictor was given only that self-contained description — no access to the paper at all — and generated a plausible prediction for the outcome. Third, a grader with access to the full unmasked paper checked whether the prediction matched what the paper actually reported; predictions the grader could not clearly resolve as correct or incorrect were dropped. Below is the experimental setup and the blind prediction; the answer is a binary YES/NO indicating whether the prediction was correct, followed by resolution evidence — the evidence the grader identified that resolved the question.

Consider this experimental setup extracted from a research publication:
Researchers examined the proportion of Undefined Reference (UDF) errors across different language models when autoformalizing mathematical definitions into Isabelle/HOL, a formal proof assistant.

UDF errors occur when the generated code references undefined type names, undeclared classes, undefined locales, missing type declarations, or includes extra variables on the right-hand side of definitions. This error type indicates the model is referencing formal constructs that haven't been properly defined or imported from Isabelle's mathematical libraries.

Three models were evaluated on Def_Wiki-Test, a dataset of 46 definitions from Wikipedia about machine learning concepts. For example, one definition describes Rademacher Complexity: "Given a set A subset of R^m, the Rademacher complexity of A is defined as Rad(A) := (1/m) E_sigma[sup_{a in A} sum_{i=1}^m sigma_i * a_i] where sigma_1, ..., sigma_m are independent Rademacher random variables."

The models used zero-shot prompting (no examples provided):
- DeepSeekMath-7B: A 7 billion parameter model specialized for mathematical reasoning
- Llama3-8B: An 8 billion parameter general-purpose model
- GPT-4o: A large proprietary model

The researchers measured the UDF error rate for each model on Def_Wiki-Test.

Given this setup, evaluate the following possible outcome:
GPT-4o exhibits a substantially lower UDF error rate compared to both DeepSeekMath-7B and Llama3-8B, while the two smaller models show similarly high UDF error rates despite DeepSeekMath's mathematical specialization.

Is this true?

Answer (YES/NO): NO